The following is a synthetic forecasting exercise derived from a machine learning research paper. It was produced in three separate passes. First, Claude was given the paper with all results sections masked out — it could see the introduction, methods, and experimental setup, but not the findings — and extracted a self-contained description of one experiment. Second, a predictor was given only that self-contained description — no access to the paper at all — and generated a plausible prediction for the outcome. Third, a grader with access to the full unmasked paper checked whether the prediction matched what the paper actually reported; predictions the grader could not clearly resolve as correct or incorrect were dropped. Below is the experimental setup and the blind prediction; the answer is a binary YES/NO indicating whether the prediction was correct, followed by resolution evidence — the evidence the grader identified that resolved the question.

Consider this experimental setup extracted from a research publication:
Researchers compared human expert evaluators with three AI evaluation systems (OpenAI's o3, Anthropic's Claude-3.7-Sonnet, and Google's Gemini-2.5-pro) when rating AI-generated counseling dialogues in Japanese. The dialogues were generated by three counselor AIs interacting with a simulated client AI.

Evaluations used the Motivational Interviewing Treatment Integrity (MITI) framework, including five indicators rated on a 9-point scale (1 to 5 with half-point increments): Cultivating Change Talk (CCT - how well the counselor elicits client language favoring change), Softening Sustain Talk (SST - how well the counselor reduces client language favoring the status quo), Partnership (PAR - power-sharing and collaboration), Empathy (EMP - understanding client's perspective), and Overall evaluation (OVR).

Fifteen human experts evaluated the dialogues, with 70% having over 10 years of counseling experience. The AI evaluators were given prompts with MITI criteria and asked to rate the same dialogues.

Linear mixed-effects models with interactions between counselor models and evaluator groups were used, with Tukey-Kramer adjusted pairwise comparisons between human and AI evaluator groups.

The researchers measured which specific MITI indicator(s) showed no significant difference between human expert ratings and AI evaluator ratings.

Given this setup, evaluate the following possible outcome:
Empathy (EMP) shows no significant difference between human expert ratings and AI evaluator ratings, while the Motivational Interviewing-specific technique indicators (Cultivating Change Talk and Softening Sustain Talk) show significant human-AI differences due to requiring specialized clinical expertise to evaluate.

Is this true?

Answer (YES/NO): NO